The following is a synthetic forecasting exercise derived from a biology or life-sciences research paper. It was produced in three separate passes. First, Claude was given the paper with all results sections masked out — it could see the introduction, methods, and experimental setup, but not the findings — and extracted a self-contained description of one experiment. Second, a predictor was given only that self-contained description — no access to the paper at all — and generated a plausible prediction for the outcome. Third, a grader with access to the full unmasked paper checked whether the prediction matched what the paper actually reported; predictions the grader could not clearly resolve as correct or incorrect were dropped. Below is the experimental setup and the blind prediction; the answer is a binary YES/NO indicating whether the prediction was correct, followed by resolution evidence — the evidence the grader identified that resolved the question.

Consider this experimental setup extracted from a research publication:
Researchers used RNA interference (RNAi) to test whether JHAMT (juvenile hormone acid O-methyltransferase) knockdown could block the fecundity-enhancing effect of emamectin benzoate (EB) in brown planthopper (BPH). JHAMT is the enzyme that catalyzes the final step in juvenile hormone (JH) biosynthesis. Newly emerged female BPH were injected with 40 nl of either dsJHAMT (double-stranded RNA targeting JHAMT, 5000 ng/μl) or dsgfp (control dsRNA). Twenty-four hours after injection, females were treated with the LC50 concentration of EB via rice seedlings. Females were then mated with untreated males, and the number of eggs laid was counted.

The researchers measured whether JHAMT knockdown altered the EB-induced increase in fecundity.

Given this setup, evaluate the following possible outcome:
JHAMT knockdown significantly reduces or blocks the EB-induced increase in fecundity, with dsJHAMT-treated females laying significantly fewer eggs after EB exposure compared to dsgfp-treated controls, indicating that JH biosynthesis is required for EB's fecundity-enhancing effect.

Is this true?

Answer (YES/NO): NO